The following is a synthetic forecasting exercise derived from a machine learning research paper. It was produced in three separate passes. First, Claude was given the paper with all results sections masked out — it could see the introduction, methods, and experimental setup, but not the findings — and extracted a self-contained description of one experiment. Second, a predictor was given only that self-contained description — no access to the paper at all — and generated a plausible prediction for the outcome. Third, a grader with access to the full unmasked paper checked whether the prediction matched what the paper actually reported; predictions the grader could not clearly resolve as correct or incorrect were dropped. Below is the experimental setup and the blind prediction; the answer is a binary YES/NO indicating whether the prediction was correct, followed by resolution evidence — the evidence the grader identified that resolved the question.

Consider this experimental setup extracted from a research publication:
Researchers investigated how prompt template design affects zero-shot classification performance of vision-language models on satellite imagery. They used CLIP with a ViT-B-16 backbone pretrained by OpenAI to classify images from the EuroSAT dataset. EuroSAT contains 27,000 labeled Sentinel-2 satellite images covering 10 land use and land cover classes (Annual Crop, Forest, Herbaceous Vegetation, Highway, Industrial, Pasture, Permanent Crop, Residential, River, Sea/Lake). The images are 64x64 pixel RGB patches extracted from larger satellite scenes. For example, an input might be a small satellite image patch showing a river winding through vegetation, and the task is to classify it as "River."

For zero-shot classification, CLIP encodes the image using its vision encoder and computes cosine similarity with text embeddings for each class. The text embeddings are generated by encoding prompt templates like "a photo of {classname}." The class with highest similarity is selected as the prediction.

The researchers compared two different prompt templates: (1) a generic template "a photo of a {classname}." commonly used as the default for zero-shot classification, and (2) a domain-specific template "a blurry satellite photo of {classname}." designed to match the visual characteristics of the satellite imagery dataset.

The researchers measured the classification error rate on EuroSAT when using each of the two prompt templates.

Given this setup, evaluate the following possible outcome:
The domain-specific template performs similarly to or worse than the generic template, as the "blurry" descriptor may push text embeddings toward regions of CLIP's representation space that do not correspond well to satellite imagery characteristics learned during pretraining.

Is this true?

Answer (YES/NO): NO